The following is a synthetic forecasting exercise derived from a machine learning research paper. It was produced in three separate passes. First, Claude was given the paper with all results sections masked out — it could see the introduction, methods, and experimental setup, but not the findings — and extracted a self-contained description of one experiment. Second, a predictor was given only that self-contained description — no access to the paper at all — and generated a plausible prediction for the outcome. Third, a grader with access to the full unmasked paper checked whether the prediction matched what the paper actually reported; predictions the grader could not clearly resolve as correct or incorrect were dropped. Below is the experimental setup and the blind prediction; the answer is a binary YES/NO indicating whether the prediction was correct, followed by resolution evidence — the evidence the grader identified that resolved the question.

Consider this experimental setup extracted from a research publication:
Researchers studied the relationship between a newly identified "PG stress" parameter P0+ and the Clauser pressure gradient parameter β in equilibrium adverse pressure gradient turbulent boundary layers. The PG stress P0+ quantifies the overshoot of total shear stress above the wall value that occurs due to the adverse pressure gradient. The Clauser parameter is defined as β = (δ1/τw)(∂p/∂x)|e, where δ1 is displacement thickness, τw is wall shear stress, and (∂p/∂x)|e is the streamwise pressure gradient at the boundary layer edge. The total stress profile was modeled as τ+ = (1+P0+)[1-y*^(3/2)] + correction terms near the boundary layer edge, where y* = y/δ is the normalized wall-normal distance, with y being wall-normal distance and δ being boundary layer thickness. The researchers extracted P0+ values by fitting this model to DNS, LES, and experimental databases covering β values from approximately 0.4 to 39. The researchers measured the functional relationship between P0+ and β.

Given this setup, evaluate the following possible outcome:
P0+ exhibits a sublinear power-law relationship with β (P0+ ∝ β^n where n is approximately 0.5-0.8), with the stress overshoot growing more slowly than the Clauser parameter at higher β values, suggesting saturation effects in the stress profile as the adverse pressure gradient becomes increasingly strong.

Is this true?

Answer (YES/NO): NO